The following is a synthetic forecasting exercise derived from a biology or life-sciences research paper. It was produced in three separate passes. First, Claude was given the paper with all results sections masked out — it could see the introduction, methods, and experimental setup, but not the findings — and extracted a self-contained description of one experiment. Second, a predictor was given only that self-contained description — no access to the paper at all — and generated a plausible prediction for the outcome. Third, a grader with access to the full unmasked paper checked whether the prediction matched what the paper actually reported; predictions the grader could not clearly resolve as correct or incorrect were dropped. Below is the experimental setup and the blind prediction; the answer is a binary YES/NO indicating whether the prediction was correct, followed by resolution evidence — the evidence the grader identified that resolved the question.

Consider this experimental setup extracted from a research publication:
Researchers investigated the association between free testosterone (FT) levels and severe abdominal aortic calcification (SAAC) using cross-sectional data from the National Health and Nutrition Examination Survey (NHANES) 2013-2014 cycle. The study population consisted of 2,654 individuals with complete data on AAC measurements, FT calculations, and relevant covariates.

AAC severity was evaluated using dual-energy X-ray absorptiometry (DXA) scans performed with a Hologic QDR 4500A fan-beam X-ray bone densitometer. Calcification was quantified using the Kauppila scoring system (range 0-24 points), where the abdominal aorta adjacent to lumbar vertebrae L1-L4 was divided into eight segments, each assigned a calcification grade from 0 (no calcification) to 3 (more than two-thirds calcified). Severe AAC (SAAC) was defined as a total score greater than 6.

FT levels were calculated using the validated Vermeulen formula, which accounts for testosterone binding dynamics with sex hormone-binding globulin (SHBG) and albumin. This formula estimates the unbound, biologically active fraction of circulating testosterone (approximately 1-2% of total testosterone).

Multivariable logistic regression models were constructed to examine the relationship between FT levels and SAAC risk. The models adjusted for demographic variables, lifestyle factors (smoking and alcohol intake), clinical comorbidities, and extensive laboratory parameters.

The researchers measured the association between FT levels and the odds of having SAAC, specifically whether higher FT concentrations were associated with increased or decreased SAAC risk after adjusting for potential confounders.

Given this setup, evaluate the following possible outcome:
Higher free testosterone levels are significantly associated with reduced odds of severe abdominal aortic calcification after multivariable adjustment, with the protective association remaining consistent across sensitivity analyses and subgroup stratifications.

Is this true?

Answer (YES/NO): YES